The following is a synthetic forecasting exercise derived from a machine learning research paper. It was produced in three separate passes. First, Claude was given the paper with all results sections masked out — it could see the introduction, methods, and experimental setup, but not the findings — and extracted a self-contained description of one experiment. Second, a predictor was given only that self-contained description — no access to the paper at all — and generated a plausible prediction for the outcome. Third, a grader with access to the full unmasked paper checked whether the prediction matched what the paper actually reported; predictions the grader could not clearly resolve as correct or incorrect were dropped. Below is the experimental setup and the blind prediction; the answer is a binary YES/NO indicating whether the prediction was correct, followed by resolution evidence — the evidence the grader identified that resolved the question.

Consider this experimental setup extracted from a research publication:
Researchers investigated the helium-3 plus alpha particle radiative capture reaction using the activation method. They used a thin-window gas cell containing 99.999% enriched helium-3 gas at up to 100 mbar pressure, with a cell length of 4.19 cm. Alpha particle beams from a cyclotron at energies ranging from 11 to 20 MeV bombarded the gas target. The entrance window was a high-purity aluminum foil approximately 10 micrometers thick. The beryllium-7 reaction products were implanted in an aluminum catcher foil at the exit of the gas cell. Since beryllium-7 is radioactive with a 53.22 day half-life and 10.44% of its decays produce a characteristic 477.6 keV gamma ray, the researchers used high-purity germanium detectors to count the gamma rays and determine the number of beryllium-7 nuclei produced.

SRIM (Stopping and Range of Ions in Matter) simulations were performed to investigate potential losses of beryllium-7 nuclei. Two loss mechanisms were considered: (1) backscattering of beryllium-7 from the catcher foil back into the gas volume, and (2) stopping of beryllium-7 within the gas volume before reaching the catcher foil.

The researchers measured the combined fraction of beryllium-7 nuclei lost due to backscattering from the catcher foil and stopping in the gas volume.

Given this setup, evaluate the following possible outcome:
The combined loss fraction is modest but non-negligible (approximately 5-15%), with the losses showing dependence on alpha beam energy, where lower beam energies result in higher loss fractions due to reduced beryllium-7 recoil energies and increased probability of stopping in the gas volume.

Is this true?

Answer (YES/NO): NO